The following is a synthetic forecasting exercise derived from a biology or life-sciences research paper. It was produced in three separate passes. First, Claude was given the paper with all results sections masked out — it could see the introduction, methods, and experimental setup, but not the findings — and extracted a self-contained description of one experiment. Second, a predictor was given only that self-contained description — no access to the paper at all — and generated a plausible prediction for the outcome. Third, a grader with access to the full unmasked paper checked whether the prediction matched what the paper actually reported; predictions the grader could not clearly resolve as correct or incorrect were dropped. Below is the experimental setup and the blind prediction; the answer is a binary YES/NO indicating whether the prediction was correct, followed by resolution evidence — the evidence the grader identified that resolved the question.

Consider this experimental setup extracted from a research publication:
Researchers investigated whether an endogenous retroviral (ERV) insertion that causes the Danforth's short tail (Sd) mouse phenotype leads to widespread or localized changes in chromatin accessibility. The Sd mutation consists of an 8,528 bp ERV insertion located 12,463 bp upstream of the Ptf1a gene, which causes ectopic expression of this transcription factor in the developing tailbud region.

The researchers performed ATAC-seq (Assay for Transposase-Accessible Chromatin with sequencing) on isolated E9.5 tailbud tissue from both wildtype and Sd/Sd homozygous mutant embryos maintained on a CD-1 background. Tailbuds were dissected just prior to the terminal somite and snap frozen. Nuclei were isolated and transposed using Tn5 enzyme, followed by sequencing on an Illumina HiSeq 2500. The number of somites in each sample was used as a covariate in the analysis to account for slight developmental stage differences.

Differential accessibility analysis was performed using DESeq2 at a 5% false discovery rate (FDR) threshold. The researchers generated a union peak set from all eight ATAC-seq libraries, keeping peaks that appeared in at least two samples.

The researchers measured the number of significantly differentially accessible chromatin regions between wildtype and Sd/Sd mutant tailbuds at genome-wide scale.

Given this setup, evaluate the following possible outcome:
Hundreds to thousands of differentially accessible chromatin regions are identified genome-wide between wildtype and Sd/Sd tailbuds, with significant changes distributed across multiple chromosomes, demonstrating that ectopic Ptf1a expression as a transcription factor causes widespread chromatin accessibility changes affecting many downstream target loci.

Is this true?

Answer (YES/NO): NO